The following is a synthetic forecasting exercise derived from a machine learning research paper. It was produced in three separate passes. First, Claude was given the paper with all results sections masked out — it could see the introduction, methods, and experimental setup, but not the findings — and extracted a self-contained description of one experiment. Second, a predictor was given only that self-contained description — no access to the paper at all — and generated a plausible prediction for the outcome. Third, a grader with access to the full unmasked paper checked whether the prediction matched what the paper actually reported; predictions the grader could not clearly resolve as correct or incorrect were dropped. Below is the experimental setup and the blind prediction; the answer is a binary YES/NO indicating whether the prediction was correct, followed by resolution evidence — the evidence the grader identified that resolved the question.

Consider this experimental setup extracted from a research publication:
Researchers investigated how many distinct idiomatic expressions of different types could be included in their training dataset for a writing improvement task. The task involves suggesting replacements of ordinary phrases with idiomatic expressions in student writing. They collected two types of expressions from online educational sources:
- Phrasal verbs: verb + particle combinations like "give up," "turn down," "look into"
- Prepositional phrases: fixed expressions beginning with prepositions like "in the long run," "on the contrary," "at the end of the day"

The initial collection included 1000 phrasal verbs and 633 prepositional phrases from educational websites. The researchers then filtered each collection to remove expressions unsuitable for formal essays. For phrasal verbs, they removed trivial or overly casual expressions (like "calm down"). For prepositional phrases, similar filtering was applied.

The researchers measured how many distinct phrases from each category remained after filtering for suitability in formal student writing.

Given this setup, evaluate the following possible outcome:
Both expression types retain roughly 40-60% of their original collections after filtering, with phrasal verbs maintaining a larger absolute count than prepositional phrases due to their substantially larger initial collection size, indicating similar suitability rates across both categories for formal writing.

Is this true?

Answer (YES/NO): NO